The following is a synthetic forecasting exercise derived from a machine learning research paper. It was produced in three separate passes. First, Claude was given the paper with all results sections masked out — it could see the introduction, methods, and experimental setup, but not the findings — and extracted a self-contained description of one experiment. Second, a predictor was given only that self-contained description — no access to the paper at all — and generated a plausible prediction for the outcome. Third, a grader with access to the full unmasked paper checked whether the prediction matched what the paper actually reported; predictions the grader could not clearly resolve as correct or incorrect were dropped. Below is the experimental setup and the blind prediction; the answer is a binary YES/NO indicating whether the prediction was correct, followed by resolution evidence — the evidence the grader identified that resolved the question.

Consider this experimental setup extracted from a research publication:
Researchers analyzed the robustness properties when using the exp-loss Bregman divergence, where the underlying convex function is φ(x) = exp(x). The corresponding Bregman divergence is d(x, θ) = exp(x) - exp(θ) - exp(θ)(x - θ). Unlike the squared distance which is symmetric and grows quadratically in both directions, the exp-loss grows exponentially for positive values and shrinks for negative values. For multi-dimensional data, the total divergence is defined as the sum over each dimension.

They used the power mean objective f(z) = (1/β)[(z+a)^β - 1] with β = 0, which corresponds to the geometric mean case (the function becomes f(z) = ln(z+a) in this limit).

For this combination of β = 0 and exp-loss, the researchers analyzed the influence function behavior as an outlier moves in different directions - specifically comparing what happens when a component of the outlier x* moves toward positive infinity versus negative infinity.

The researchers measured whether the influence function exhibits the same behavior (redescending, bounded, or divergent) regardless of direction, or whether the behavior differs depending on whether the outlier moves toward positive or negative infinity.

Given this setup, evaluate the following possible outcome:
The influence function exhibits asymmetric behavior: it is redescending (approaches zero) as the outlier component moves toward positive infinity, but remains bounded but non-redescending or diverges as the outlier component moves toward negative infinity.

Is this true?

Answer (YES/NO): YES